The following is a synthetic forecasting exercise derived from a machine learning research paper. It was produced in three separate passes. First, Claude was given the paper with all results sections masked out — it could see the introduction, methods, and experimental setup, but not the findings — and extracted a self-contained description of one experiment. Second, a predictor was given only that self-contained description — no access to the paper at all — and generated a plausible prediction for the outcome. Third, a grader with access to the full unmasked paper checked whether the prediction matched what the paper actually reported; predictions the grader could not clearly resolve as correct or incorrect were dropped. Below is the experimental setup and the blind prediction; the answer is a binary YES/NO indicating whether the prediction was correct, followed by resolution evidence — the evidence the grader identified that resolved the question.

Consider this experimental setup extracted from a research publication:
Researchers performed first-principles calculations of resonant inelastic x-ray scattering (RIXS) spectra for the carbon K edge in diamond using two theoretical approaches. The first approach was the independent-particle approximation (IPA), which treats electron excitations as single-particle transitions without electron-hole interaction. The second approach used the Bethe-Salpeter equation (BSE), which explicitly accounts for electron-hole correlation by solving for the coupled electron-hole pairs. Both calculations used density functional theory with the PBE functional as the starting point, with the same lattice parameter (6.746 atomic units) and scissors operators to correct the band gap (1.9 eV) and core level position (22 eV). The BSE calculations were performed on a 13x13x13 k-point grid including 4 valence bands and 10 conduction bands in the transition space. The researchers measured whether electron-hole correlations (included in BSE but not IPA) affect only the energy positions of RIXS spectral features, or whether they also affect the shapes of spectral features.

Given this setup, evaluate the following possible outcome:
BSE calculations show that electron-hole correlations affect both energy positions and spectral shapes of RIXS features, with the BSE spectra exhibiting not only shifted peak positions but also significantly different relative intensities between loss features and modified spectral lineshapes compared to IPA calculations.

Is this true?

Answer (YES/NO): YES